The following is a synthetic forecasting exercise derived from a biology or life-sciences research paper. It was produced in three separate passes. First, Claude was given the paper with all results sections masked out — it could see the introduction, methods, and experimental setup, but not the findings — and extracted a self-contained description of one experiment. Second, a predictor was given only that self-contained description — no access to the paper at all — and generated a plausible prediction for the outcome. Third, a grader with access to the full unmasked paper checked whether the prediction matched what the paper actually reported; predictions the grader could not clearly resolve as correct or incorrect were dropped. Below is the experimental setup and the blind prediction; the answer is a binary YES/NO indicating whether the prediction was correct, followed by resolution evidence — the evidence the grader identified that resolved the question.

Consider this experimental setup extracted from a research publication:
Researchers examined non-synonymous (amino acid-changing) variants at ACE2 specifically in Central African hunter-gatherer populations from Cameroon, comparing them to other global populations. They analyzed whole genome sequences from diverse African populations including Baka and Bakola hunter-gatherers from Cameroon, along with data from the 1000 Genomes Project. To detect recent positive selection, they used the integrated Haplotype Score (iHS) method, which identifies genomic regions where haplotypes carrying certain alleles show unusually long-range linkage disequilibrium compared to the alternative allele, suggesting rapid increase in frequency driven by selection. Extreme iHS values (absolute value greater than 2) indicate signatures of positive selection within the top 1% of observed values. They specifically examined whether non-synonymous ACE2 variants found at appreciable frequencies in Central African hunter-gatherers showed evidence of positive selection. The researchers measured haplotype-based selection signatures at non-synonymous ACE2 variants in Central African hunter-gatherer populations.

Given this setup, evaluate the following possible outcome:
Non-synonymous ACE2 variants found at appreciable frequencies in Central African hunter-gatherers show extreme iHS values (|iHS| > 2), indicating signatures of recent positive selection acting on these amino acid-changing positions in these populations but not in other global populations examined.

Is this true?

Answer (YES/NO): NO